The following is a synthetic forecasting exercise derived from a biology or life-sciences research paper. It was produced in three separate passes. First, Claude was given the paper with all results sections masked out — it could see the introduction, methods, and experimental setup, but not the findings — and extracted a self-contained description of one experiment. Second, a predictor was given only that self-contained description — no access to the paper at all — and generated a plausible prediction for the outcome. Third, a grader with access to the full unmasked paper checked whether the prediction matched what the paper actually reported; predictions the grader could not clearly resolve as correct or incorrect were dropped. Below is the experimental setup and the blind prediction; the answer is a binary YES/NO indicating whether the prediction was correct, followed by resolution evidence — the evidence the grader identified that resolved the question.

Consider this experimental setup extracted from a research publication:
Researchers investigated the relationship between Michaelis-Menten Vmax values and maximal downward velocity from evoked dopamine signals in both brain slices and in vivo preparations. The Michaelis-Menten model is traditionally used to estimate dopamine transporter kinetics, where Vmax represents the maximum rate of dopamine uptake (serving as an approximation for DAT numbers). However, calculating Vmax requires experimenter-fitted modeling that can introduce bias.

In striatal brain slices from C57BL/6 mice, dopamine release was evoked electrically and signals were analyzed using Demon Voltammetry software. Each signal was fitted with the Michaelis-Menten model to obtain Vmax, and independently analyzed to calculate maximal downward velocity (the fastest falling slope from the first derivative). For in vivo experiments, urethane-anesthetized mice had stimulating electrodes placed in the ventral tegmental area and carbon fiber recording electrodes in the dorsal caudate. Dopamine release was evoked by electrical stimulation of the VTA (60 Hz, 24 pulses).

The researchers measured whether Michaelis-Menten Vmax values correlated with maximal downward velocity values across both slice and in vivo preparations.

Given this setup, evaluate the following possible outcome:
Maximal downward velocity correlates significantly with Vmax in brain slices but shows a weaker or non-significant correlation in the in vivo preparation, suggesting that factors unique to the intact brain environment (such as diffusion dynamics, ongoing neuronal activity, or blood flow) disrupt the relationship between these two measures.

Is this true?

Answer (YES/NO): NO